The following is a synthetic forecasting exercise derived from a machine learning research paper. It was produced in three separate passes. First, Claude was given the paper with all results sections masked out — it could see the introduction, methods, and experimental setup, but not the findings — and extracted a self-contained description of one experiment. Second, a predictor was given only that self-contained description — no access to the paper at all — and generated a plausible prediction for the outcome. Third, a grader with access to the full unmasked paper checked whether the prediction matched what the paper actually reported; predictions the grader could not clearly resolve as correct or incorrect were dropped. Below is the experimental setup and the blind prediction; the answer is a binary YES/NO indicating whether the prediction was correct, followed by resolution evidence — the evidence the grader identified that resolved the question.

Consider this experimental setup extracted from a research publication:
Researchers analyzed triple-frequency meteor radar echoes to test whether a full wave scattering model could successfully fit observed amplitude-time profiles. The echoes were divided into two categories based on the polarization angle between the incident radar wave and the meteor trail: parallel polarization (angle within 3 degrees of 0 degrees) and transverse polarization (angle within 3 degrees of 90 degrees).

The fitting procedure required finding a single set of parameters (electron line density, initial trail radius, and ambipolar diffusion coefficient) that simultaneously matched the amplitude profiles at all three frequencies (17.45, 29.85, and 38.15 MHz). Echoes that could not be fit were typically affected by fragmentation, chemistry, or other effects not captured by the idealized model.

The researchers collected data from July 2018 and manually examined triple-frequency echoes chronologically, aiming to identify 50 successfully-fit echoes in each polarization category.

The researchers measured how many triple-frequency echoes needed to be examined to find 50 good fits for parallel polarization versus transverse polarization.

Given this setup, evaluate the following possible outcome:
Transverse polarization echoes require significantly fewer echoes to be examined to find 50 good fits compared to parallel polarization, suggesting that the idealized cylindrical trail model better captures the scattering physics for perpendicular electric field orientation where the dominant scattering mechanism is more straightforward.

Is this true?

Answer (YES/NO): NO